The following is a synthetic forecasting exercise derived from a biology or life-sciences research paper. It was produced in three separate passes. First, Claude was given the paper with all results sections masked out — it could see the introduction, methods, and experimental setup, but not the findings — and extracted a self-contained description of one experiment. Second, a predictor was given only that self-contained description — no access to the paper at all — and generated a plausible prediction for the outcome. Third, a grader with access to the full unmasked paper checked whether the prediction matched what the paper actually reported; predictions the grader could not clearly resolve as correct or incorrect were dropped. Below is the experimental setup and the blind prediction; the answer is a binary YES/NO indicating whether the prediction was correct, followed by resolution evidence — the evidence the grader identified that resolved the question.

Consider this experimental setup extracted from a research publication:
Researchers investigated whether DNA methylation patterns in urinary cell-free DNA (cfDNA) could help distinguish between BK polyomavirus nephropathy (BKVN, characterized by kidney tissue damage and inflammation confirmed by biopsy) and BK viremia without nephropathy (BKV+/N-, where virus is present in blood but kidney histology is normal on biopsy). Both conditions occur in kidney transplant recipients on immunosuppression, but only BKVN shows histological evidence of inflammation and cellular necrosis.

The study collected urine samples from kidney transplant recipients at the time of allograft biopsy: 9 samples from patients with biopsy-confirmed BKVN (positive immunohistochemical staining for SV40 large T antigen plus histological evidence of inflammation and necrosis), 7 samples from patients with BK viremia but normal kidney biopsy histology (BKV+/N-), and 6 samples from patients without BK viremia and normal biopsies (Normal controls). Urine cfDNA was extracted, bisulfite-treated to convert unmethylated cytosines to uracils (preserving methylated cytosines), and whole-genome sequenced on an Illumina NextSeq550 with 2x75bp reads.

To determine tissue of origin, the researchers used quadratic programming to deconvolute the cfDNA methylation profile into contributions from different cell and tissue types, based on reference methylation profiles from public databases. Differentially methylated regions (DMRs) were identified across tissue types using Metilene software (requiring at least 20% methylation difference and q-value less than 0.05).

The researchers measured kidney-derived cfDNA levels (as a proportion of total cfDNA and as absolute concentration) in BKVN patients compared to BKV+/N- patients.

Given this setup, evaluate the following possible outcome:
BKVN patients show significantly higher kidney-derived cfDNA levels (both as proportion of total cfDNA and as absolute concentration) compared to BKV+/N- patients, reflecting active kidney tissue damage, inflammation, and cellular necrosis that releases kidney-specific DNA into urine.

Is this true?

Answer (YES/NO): YES